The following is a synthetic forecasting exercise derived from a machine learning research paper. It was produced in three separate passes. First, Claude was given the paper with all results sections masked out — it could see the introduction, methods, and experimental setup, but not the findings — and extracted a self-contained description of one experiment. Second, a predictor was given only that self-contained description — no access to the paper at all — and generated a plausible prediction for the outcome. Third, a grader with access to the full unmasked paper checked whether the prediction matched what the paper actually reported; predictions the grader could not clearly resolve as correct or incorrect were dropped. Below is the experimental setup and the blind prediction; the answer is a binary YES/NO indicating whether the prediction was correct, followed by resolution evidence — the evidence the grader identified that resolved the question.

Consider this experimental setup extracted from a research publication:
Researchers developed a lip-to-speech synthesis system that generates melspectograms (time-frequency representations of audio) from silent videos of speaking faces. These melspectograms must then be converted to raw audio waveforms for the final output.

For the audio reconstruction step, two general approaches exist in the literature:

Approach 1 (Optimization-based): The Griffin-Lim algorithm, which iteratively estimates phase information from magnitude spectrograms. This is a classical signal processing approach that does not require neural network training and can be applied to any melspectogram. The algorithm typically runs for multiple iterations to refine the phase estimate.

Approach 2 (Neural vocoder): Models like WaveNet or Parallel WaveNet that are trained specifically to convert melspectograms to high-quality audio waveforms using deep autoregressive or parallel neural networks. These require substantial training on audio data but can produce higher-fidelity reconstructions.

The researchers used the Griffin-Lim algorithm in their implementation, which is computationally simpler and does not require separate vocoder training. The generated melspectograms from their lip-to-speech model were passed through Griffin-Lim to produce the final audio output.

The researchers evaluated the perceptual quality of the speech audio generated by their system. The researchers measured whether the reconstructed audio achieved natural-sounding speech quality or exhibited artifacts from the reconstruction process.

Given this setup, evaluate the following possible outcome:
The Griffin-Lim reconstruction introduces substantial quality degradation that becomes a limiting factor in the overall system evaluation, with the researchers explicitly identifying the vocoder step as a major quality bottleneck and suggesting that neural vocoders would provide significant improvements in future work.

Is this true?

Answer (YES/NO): YES